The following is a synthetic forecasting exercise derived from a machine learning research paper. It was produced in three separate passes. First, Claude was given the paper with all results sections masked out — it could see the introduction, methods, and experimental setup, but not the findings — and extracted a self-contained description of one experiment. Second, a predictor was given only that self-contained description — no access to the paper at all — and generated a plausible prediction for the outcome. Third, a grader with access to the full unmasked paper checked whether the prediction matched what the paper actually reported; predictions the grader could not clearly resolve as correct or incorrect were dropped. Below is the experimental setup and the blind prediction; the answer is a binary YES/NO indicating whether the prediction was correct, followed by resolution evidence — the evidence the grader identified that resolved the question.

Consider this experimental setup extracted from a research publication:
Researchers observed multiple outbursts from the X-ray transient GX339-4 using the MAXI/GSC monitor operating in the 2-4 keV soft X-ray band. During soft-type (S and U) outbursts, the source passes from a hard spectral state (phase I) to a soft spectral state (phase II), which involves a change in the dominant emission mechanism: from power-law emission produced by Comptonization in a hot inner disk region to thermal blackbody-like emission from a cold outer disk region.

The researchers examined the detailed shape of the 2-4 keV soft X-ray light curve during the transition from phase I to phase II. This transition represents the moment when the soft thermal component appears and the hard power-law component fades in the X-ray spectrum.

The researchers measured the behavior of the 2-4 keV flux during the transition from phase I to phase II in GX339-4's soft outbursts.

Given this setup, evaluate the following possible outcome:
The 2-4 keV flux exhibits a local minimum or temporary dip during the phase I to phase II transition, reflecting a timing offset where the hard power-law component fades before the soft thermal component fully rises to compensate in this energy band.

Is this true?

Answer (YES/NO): YES